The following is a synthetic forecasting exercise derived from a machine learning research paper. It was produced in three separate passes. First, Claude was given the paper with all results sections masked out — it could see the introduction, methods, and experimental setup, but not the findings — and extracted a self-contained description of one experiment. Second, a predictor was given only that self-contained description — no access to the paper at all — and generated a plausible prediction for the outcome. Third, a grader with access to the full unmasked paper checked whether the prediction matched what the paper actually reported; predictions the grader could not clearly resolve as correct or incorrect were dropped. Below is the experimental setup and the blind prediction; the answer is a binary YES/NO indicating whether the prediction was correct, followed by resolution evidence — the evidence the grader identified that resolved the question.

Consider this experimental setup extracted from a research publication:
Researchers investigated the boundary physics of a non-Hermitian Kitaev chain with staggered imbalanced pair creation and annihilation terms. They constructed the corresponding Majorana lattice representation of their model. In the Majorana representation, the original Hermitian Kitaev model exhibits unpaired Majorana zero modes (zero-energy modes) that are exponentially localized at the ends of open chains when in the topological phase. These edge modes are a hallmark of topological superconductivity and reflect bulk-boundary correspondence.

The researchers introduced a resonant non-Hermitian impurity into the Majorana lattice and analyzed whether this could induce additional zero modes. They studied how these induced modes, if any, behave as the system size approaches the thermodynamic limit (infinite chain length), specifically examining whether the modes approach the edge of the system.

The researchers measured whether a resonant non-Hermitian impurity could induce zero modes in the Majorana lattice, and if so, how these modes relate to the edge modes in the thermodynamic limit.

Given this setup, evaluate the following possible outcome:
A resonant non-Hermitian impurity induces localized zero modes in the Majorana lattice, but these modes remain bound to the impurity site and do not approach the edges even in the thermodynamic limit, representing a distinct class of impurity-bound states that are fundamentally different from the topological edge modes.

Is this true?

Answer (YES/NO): NO